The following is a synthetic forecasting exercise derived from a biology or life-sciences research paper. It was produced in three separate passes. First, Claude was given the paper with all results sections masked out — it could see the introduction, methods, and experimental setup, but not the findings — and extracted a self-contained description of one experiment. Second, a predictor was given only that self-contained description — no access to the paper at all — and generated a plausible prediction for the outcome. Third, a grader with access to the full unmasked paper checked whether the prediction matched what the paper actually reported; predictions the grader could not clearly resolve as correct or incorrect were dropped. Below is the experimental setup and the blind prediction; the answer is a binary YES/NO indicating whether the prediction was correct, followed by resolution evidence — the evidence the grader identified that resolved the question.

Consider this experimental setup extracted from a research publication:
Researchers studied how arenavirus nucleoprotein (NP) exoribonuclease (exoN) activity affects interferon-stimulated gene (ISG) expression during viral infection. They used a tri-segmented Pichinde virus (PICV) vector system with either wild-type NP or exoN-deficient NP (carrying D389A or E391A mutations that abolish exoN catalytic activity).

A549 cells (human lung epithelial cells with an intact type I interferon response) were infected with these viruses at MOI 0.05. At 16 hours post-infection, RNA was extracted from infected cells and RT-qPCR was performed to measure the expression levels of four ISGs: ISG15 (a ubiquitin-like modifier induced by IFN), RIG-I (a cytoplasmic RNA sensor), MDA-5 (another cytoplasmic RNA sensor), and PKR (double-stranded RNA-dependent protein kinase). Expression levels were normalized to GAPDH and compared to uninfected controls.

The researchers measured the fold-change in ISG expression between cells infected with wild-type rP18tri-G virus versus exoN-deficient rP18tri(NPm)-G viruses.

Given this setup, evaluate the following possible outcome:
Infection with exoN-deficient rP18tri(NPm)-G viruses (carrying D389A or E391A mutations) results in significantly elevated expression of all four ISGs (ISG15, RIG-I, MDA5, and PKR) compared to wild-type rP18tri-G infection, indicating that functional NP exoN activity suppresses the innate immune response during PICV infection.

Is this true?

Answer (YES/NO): YES